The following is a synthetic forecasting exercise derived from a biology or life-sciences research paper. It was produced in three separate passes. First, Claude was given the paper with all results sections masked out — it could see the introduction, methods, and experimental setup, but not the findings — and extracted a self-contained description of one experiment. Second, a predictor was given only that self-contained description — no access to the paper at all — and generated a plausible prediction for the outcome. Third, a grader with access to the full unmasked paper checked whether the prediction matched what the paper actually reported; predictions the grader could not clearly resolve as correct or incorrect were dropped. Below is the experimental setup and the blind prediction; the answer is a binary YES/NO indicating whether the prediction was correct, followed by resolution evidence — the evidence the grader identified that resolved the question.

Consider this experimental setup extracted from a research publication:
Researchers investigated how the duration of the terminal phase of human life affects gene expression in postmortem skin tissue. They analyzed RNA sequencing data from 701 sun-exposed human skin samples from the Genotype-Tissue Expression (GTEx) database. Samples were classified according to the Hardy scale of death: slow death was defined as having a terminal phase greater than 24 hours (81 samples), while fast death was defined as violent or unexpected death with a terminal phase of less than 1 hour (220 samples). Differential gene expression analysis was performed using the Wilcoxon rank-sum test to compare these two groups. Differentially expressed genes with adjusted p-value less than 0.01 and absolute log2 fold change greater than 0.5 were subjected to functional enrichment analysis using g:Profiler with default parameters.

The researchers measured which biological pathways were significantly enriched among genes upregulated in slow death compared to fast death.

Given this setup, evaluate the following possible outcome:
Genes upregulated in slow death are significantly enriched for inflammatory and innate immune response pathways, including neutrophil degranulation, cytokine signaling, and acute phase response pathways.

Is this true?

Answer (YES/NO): NO